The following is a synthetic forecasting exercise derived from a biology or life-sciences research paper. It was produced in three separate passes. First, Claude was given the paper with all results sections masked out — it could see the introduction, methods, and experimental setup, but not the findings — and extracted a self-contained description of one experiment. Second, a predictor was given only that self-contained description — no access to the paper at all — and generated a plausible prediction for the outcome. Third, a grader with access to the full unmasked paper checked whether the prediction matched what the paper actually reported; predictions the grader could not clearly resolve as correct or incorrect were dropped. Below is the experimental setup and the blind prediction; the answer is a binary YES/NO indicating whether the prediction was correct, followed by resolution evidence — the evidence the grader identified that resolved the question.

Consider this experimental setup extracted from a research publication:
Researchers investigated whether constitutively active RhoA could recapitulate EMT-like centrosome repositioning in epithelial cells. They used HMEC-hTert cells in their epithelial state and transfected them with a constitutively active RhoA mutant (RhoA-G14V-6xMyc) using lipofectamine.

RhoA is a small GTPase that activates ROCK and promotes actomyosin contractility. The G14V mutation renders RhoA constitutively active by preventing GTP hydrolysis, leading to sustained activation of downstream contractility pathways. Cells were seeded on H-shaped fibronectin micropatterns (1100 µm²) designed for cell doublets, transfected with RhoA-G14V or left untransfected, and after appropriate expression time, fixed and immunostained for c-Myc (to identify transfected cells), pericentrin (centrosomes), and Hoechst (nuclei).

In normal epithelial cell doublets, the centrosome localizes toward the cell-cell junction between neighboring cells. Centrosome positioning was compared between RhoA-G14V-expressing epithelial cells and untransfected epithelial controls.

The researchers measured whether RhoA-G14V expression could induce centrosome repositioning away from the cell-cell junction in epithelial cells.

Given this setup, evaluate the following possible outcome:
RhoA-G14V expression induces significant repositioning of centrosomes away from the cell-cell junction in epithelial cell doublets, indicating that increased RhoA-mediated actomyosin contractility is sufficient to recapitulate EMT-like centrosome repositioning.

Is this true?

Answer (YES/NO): NO